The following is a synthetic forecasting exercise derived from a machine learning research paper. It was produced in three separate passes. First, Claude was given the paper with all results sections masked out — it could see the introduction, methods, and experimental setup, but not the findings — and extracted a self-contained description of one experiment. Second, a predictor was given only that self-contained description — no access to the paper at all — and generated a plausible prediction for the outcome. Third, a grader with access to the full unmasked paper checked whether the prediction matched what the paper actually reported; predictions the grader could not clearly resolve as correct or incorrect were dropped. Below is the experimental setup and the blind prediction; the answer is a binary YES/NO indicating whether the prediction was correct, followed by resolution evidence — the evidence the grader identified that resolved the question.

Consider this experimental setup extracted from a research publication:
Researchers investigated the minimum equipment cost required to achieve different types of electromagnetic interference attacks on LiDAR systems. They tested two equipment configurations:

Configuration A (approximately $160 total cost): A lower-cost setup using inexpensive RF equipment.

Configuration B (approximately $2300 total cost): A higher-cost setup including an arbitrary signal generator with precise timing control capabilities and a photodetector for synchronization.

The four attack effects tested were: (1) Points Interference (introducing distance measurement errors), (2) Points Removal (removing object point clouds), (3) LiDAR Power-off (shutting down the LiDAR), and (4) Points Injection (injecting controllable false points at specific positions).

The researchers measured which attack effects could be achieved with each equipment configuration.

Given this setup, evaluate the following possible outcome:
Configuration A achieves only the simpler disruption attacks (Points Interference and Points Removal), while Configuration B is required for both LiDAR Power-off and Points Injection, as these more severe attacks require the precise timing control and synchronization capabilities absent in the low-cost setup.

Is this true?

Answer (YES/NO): NO